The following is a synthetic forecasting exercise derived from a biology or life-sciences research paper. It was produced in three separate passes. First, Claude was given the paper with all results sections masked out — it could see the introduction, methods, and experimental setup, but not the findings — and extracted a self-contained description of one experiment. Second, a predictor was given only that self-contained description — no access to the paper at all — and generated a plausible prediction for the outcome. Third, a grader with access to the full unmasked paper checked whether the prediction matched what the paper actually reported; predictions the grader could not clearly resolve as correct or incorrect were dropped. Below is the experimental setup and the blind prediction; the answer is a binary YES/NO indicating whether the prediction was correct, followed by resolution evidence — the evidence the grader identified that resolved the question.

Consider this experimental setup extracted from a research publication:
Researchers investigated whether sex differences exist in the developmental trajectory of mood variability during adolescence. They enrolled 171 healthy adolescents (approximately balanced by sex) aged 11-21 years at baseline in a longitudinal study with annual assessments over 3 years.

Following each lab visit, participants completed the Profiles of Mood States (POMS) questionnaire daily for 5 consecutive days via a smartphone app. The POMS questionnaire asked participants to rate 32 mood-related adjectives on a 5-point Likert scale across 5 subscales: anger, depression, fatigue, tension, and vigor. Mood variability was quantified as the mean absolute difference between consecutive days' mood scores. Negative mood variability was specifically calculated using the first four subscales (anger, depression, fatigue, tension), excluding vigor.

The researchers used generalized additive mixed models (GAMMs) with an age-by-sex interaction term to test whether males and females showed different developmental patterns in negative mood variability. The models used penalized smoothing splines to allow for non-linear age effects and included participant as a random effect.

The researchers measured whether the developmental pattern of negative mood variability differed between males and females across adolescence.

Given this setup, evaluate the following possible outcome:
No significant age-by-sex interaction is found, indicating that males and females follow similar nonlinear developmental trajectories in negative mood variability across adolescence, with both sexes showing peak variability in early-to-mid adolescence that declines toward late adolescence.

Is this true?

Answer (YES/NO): NO